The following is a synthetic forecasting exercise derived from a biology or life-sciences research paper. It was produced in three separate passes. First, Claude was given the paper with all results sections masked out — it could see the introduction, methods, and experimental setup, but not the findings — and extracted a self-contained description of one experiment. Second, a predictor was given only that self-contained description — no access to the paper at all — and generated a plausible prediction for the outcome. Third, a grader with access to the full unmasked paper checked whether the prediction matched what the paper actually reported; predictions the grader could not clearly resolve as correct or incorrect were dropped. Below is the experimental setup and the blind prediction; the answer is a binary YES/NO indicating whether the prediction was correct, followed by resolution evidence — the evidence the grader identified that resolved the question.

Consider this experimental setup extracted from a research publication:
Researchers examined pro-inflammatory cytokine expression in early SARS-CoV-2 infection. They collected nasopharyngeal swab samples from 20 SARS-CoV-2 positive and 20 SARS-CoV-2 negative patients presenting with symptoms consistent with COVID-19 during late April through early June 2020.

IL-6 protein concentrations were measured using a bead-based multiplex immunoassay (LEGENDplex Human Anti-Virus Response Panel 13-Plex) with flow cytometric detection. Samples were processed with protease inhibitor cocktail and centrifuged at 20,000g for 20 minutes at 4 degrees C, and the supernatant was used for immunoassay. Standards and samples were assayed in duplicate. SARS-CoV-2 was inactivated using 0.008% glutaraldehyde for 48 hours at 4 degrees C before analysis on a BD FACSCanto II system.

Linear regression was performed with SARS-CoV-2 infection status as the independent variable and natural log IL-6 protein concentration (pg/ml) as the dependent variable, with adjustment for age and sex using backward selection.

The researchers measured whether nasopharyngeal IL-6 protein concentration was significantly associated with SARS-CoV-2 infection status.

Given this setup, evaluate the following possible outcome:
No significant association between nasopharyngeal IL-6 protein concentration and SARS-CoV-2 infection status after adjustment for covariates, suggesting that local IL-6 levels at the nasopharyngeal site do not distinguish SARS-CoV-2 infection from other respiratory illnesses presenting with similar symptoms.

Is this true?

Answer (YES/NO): YES